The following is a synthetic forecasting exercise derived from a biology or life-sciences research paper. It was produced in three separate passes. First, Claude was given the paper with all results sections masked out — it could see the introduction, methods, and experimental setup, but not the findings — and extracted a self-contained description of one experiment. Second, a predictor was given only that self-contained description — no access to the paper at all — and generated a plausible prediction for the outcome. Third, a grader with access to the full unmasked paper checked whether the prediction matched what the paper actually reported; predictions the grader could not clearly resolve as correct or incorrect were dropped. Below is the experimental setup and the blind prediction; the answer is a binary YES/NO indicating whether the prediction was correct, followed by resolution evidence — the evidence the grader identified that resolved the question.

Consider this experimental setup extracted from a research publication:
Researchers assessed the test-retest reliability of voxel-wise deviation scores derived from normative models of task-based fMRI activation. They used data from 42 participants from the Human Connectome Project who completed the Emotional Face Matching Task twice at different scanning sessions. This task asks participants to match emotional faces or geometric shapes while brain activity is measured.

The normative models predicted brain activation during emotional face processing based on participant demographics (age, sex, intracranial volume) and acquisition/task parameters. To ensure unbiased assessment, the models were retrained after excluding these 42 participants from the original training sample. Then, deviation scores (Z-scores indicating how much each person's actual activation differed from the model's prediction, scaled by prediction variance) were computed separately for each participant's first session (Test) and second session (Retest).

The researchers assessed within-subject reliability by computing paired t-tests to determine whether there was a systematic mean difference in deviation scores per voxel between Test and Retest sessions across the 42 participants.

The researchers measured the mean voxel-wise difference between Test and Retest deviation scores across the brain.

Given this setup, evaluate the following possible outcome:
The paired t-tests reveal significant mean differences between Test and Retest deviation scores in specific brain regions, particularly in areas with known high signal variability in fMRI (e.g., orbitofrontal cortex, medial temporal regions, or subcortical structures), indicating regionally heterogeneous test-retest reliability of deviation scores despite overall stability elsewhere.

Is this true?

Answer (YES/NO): YES